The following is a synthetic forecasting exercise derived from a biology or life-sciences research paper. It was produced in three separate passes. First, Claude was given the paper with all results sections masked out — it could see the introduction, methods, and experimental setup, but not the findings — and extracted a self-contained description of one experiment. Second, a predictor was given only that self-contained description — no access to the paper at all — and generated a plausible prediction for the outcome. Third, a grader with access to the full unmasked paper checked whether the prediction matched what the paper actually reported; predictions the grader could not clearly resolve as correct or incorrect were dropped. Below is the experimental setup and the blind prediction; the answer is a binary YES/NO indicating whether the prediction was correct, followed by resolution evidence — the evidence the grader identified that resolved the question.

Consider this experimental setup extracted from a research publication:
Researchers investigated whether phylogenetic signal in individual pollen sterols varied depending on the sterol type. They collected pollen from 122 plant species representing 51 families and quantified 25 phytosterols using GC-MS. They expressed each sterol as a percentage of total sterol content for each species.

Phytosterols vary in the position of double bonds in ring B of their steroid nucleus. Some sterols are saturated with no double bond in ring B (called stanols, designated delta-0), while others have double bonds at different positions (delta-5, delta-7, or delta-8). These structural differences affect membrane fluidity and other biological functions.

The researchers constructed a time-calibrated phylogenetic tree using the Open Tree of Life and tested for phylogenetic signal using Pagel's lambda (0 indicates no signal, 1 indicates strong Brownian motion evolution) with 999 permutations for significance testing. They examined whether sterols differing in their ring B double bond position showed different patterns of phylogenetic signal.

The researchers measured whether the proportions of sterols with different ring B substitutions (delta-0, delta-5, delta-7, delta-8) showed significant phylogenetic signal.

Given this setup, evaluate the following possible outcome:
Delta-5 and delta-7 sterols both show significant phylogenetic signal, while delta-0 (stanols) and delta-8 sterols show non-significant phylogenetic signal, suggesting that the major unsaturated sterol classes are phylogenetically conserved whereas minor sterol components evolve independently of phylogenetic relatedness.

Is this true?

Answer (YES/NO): NO